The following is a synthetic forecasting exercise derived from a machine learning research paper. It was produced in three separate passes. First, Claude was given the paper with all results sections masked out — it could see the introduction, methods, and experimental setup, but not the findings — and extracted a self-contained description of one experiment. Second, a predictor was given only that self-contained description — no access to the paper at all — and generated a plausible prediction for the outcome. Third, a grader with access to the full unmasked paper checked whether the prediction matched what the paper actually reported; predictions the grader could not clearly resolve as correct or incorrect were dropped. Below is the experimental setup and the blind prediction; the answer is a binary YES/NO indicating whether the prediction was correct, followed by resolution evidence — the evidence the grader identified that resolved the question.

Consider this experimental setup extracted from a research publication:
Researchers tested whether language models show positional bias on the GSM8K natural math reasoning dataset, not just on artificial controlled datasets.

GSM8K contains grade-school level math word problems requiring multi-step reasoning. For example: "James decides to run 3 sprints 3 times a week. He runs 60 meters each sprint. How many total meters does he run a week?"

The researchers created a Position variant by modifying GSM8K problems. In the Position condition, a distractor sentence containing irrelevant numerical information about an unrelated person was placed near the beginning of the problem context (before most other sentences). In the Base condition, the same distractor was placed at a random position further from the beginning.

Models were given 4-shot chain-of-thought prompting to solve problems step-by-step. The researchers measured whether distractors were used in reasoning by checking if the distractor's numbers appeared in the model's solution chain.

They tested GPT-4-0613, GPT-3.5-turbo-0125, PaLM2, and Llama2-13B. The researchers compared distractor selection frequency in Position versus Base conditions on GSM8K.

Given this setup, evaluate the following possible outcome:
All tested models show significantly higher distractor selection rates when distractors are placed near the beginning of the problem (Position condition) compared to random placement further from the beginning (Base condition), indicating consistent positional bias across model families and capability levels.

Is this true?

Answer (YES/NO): NO